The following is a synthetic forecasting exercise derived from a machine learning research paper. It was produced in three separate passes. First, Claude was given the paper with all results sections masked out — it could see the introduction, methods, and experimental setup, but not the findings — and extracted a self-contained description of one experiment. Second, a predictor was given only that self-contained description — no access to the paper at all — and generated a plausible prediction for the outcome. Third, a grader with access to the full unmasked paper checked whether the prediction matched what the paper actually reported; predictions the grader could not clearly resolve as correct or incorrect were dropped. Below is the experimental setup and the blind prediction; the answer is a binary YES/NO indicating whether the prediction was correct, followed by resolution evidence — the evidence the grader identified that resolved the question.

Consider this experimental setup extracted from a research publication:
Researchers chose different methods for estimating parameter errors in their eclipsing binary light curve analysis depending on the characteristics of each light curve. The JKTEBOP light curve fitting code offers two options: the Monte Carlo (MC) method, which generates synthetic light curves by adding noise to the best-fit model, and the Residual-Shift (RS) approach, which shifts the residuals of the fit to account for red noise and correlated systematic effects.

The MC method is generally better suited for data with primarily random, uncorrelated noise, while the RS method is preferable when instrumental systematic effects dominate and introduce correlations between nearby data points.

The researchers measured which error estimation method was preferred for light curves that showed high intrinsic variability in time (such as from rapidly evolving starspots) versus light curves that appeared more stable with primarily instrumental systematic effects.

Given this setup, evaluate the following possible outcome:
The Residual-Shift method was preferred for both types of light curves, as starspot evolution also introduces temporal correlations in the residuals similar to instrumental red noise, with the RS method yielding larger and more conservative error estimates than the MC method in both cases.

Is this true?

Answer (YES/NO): NO